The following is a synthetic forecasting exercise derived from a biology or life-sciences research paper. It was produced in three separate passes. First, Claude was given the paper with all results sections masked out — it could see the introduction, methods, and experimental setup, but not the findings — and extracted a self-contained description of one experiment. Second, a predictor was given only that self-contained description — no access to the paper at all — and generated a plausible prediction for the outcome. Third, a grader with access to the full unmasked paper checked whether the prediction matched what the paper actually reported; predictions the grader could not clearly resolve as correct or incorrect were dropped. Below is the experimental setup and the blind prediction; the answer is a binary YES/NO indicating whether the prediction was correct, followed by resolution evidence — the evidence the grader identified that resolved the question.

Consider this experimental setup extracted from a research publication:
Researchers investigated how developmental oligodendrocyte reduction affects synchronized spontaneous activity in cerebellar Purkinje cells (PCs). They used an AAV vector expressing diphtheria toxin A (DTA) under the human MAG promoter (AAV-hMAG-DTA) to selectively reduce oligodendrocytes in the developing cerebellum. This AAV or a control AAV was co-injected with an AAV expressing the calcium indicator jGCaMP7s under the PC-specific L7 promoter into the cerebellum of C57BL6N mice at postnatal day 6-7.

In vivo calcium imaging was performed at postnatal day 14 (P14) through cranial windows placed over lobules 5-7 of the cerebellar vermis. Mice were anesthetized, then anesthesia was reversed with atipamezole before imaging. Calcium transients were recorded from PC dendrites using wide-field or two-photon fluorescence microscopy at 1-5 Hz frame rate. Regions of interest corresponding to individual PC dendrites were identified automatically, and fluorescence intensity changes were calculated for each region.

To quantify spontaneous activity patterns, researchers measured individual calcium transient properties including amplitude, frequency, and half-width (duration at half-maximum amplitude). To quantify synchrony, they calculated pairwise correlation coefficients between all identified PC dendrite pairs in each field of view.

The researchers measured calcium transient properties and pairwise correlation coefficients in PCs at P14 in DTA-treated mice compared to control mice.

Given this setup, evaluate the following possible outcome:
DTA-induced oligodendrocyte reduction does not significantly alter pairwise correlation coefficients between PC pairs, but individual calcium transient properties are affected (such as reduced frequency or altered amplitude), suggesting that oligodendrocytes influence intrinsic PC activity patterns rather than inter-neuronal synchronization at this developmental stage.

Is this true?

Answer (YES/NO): NO